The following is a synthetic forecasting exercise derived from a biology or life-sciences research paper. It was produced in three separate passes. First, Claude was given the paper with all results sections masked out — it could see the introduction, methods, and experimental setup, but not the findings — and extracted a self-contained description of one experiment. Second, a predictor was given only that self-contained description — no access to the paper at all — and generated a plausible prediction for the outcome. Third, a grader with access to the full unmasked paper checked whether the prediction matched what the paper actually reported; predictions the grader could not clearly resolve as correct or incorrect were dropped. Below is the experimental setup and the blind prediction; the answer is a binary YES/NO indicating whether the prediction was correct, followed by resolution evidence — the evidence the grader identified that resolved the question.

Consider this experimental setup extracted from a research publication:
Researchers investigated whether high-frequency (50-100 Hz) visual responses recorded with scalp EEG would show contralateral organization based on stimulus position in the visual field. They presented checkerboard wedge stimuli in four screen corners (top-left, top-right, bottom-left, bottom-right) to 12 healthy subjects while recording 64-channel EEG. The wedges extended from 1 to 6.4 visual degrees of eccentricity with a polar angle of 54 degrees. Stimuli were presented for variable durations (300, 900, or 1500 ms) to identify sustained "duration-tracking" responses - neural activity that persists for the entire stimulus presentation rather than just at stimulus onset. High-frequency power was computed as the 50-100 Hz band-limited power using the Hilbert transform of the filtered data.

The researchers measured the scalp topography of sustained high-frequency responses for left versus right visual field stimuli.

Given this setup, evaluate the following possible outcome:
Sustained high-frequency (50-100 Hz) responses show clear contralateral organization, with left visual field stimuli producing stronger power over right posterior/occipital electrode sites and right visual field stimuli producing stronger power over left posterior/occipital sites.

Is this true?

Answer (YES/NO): YES